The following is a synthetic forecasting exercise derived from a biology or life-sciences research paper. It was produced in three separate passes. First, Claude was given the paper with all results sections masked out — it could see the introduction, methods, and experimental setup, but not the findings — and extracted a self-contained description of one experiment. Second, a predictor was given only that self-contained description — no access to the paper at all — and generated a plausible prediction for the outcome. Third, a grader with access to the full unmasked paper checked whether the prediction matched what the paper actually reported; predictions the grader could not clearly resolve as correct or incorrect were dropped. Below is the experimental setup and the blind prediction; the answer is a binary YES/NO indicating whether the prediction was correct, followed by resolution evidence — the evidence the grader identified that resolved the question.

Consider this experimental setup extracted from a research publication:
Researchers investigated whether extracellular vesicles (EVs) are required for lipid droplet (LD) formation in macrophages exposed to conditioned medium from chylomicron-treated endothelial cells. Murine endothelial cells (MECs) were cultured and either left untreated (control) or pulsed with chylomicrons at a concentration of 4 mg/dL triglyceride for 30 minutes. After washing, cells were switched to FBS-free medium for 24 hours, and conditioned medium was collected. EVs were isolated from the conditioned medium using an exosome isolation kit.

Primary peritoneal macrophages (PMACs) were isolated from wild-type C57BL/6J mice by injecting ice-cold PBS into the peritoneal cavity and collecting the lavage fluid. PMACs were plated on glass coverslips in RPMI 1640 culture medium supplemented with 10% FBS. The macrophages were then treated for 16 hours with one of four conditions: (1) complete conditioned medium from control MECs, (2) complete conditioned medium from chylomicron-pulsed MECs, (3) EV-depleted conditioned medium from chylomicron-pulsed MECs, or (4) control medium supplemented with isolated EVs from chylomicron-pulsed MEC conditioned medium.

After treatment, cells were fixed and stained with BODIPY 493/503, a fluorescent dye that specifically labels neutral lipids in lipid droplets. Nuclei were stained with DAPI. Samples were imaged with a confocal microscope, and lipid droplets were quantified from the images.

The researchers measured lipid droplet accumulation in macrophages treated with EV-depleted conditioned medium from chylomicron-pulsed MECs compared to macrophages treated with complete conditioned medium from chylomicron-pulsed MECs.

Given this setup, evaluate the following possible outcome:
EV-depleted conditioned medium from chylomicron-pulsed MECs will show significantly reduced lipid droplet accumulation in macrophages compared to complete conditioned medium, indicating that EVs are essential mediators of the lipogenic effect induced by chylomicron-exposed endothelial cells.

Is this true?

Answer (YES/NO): YES